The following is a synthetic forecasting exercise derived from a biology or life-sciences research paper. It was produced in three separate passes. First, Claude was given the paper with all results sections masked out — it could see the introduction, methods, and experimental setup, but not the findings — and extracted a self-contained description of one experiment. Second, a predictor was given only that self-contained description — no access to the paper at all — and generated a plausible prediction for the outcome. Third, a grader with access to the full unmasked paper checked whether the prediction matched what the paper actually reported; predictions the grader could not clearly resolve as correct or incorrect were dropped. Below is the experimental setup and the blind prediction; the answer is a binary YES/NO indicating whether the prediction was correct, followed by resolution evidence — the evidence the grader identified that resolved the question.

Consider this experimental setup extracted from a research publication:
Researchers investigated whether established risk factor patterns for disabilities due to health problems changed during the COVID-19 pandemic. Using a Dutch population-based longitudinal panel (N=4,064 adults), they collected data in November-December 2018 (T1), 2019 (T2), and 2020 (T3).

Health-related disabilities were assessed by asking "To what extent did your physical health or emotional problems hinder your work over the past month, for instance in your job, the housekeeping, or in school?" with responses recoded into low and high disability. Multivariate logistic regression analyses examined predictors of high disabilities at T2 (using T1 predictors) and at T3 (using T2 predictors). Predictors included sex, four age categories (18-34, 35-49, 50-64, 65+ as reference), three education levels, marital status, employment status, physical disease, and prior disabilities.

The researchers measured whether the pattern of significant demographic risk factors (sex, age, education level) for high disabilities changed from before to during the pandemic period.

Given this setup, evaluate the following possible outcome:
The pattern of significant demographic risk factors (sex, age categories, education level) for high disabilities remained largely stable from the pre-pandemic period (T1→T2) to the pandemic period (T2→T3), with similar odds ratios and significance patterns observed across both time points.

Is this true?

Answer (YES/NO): NO